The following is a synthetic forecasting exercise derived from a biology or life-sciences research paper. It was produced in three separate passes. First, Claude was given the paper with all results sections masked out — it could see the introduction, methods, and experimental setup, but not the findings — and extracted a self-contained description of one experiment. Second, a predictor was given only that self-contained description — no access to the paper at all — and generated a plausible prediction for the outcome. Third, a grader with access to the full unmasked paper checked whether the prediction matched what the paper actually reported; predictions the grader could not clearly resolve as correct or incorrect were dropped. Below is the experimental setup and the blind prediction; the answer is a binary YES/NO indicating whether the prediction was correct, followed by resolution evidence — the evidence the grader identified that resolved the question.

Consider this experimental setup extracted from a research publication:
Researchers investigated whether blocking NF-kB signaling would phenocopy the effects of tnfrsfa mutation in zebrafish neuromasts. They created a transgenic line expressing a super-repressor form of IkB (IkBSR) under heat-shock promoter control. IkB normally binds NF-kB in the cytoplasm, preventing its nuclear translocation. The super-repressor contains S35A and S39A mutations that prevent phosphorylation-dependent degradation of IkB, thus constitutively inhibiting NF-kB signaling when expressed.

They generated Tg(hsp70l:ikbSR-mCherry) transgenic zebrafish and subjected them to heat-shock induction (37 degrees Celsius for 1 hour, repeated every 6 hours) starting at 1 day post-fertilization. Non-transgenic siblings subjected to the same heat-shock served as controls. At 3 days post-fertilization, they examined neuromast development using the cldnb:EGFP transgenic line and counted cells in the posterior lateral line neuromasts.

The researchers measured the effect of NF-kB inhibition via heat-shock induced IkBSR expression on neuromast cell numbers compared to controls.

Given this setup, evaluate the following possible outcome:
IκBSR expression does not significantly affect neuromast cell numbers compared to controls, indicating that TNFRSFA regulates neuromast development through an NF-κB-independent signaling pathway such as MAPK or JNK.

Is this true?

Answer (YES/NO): NO